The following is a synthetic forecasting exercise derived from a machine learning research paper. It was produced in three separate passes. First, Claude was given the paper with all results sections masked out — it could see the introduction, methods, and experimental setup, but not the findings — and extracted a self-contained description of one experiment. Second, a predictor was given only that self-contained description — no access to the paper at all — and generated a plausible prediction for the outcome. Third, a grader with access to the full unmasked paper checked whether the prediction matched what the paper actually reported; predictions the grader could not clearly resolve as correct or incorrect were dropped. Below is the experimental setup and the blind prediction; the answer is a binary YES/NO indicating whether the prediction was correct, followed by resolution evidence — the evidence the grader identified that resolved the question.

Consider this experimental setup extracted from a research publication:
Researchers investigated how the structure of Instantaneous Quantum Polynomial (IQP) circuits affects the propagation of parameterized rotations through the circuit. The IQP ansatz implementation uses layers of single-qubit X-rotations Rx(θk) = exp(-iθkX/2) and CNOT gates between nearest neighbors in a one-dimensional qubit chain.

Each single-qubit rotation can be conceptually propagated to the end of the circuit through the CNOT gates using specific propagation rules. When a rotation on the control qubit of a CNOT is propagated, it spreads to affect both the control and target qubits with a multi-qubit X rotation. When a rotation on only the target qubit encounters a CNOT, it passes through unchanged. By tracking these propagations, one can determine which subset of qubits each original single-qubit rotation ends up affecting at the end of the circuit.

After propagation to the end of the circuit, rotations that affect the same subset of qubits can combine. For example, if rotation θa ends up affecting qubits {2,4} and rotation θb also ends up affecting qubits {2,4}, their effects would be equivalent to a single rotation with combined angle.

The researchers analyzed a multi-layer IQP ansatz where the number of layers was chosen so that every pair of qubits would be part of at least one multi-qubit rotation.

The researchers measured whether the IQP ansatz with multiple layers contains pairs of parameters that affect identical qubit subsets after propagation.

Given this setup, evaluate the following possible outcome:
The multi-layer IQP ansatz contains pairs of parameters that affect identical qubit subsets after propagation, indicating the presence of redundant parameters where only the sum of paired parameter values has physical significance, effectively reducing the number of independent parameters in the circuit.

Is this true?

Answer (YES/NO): YES